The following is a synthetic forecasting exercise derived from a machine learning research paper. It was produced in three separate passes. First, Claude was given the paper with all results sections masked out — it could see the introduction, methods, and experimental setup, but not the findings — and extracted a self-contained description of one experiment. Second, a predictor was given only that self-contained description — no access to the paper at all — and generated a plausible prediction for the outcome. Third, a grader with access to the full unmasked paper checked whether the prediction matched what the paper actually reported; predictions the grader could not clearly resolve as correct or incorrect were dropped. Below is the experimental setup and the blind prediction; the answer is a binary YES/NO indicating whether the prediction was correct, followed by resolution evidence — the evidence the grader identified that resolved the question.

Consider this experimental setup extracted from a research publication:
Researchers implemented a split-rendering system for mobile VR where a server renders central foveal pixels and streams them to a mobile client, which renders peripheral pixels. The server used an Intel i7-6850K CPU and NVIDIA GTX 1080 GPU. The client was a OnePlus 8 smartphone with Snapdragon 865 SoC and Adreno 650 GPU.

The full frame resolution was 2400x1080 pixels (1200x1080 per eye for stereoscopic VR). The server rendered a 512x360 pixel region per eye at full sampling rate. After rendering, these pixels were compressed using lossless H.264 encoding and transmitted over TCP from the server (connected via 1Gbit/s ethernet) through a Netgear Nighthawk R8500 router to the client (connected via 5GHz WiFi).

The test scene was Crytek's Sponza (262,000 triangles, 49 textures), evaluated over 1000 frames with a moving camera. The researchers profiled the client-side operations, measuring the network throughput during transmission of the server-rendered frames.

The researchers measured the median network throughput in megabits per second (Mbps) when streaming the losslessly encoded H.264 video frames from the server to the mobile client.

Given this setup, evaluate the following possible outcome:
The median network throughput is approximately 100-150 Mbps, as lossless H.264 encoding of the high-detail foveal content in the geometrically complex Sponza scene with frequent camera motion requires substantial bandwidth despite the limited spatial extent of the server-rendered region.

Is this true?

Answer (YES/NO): NO